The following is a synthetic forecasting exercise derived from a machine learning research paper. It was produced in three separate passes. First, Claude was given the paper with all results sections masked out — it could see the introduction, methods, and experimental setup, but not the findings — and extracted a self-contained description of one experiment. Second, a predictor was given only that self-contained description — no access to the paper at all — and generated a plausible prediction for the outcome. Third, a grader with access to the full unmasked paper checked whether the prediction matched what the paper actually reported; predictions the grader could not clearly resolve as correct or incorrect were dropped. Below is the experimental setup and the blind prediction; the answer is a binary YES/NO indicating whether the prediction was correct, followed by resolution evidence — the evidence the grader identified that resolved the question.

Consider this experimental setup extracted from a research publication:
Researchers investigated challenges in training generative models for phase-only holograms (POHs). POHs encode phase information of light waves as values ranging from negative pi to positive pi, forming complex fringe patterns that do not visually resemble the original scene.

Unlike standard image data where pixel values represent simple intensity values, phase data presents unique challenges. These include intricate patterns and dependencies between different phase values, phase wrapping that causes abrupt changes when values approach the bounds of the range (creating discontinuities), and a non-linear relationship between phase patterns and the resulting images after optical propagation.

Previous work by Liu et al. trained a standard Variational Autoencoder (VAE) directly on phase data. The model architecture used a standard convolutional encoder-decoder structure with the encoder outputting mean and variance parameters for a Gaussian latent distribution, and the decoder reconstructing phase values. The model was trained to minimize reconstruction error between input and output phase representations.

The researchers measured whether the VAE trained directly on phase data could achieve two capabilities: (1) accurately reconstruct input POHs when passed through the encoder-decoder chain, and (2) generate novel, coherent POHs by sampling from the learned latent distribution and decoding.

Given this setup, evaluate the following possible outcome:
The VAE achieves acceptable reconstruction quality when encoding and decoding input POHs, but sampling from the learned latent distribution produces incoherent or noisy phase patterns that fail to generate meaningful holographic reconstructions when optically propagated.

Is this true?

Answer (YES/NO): YES